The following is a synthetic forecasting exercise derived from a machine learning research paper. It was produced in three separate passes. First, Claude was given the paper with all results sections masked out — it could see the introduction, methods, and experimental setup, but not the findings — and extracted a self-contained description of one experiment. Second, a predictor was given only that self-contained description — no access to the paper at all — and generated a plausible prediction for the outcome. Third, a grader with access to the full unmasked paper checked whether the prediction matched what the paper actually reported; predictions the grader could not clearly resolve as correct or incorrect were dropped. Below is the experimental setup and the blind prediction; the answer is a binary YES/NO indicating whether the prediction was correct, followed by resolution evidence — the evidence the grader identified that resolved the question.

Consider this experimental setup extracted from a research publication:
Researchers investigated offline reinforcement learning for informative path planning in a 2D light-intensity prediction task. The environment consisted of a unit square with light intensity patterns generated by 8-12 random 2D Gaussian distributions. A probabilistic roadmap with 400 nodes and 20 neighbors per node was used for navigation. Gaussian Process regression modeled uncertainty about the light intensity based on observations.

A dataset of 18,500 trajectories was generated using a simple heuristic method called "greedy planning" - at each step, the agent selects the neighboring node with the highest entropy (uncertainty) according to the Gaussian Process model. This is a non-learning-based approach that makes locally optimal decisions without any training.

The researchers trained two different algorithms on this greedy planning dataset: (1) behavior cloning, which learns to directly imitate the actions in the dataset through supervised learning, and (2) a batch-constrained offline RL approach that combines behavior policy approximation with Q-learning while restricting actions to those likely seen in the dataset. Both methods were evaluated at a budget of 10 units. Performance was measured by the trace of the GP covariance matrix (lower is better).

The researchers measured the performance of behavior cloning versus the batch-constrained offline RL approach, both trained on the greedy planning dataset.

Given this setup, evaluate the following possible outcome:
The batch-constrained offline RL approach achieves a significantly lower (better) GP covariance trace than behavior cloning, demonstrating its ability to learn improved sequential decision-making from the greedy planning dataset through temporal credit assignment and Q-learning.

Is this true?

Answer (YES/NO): NO